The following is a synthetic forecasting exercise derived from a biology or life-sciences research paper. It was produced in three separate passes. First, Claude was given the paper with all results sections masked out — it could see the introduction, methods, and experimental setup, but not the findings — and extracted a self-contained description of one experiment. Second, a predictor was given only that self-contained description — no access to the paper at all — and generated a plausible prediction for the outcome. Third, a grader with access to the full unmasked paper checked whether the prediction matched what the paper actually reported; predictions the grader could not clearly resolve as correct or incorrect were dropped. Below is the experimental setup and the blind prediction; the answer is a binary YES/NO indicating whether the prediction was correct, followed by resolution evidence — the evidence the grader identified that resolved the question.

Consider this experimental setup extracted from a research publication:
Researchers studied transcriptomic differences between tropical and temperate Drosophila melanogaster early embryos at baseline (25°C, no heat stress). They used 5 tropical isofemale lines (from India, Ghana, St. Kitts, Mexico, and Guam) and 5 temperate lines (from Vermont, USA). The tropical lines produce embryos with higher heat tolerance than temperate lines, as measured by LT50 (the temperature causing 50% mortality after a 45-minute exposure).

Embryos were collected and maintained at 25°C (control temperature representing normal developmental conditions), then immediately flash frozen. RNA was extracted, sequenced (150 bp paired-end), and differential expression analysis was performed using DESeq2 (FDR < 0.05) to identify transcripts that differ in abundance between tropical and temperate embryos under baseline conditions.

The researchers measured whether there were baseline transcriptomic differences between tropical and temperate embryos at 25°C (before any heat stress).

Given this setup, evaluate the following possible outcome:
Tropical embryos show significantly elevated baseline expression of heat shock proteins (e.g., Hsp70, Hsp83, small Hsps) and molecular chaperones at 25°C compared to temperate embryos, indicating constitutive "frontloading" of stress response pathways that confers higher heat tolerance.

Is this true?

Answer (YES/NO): NO